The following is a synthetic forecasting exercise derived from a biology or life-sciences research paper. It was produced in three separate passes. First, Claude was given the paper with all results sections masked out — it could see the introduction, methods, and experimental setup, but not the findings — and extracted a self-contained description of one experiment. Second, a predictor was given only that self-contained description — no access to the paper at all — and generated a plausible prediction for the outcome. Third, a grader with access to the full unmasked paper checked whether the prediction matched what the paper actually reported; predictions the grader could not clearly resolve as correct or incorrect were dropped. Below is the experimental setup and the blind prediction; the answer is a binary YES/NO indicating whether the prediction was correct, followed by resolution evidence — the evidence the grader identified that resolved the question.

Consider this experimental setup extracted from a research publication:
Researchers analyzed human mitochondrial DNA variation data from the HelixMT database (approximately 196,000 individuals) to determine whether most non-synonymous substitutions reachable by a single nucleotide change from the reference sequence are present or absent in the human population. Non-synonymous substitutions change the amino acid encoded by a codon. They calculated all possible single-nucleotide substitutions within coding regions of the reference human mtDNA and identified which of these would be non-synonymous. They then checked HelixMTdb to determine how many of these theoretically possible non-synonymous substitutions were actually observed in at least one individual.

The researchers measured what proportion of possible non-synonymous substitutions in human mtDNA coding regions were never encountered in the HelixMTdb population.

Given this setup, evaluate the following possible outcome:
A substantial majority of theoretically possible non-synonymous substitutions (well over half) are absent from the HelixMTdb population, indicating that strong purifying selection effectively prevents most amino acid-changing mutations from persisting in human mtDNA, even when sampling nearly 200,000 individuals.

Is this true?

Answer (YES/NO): YES